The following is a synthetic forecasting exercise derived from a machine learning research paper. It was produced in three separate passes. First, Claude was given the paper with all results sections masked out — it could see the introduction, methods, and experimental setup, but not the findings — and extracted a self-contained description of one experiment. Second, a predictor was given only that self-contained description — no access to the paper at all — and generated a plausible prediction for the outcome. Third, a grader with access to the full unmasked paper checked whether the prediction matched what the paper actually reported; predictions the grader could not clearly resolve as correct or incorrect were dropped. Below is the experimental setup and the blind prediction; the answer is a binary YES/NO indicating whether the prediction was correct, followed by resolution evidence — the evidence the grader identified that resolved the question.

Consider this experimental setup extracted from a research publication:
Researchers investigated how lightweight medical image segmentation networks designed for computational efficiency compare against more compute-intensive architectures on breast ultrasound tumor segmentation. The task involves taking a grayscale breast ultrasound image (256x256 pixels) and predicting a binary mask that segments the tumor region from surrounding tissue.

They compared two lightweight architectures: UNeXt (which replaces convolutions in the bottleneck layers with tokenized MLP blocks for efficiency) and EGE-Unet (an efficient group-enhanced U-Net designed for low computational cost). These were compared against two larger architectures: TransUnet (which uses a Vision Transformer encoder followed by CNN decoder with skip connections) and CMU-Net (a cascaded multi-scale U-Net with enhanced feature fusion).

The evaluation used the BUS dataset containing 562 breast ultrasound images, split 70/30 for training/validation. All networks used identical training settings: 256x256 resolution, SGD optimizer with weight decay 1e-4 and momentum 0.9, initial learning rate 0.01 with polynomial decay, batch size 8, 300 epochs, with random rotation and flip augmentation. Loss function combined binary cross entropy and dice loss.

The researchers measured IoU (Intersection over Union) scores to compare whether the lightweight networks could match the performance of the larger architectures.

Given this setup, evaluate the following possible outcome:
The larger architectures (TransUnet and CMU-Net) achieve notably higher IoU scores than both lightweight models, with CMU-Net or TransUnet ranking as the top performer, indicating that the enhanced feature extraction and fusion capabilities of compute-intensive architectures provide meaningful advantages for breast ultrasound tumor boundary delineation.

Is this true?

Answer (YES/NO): NO